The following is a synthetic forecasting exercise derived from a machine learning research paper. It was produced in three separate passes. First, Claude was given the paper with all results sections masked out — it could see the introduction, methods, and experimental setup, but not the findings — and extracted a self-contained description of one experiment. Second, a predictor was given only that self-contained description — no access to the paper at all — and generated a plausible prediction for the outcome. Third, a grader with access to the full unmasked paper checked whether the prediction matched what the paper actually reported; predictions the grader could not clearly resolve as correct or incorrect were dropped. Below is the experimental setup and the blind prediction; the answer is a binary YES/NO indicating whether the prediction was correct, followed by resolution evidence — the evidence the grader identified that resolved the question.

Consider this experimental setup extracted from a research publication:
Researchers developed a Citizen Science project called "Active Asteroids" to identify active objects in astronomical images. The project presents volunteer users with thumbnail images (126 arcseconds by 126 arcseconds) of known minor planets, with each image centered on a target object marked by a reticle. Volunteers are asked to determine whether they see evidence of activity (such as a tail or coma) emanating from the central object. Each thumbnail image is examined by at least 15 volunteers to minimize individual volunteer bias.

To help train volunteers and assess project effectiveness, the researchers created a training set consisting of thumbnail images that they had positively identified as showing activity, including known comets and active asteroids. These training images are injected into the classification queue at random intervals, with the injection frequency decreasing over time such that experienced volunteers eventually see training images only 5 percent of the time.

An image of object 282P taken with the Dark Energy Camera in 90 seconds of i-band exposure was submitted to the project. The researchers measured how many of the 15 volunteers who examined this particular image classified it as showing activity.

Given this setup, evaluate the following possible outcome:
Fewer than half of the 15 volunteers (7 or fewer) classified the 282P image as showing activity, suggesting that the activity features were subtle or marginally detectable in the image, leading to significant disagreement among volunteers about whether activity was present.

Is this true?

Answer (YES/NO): NO